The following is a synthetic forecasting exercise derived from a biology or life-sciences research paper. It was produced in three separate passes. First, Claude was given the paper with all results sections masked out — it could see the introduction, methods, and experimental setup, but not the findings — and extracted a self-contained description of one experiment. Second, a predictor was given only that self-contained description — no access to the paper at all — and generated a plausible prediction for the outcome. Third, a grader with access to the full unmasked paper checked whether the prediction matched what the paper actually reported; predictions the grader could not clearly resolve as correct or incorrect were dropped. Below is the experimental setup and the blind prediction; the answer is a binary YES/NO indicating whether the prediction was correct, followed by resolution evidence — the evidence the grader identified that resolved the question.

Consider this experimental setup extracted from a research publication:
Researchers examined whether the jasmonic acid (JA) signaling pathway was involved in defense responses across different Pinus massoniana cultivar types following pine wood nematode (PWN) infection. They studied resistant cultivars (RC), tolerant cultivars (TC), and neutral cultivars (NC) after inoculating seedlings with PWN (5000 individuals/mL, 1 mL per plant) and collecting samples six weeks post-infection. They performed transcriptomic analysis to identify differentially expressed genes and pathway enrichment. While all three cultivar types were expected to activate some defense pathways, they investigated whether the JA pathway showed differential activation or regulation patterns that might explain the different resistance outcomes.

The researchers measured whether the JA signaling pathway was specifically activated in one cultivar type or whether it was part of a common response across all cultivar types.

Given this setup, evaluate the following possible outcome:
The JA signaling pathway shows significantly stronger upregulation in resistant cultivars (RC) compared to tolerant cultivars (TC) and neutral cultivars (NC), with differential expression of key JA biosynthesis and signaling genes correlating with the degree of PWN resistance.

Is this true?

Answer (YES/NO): NO